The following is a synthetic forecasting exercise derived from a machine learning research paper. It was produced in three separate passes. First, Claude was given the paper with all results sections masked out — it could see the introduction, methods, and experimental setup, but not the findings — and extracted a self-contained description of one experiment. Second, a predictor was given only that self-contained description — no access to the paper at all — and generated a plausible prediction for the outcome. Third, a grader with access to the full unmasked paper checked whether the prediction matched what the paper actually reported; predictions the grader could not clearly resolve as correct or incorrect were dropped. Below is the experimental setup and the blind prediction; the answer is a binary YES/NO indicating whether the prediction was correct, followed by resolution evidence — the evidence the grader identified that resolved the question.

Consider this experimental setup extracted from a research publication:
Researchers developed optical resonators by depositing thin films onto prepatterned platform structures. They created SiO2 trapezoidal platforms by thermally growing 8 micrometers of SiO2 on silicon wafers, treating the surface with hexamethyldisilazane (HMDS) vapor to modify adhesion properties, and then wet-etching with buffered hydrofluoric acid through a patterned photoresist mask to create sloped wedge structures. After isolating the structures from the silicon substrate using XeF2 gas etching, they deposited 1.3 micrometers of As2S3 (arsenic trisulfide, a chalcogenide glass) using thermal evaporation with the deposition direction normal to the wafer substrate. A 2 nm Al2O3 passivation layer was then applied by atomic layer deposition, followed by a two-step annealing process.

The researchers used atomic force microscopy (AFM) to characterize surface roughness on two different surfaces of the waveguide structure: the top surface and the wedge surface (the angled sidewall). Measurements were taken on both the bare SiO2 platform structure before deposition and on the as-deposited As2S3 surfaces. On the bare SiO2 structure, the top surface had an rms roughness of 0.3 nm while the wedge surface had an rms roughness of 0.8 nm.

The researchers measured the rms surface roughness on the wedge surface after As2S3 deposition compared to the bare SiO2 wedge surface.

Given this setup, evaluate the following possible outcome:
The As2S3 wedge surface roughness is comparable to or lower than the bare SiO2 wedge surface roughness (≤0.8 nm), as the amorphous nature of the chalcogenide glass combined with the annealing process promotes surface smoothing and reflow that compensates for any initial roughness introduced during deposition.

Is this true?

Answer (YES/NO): YES